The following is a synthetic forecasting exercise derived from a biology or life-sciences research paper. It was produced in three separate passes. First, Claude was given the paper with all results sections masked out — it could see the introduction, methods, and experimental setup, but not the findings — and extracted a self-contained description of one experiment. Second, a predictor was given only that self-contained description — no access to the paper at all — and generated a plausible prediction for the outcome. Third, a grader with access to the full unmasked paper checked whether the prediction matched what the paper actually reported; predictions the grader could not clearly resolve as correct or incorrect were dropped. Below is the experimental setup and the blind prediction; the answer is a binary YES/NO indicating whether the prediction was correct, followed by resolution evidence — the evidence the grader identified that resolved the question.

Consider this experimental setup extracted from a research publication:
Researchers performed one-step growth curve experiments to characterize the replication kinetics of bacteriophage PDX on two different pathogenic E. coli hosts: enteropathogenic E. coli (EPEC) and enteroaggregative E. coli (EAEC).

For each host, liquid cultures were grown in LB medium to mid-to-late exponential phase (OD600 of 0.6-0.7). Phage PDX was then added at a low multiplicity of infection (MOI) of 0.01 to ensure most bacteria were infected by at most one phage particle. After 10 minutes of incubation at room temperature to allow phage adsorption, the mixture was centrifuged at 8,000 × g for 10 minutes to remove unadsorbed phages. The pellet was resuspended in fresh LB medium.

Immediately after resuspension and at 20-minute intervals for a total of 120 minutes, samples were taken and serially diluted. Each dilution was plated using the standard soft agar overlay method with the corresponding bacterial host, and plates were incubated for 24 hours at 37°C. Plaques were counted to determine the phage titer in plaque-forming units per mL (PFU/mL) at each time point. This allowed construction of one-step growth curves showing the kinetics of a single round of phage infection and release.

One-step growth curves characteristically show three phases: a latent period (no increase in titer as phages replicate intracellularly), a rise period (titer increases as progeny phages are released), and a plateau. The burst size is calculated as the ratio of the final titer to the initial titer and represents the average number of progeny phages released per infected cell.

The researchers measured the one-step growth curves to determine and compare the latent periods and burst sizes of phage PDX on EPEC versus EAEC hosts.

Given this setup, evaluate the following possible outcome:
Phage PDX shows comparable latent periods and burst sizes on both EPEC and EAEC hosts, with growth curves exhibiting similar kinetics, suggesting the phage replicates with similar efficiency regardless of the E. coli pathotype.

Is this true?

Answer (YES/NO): NO